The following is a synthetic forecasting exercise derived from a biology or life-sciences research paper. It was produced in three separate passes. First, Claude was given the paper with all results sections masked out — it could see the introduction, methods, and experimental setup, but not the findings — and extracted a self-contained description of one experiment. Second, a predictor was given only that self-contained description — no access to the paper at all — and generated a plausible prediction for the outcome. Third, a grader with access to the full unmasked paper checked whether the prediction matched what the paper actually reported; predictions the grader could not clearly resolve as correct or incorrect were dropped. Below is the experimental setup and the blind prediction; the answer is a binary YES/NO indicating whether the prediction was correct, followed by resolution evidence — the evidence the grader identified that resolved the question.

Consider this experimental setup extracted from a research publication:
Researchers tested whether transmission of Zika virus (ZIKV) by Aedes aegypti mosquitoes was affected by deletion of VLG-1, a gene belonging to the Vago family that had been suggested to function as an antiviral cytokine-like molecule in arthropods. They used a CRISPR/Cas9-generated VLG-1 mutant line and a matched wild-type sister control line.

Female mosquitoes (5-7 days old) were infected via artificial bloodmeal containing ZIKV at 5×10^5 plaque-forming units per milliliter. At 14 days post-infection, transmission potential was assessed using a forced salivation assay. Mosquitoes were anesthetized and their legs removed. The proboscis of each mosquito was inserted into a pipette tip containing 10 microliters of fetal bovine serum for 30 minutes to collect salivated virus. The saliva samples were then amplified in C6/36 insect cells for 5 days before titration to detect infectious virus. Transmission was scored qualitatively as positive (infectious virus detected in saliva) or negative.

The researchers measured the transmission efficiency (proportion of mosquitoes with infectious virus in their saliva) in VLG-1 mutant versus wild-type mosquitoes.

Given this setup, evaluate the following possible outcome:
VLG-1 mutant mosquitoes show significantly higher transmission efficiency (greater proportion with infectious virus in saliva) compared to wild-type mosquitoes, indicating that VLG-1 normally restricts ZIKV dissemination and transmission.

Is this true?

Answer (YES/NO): NO